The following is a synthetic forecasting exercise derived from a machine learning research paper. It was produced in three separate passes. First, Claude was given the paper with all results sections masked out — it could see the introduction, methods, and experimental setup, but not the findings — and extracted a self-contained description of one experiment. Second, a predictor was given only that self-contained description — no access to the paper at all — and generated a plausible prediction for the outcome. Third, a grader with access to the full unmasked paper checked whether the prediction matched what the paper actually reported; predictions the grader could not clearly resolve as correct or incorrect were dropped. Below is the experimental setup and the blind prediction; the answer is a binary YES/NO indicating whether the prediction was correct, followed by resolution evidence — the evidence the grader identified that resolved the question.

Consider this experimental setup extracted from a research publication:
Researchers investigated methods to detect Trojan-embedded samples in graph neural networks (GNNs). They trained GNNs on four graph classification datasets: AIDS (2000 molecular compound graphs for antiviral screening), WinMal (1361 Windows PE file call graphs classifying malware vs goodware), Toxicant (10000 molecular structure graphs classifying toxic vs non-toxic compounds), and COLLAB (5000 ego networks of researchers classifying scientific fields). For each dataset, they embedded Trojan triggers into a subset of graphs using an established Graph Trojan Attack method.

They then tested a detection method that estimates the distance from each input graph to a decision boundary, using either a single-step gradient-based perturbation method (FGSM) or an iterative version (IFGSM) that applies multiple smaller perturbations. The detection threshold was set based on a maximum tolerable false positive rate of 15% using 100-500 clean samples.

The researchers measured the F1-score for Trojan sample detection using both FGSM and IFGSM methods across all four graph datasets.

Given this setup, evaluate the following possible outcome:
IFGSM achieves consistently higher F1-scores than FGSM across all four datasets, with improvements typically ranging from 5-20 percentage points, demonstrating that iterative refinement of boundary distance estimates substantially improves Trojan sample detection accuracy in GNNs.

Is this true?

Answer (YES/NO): NO